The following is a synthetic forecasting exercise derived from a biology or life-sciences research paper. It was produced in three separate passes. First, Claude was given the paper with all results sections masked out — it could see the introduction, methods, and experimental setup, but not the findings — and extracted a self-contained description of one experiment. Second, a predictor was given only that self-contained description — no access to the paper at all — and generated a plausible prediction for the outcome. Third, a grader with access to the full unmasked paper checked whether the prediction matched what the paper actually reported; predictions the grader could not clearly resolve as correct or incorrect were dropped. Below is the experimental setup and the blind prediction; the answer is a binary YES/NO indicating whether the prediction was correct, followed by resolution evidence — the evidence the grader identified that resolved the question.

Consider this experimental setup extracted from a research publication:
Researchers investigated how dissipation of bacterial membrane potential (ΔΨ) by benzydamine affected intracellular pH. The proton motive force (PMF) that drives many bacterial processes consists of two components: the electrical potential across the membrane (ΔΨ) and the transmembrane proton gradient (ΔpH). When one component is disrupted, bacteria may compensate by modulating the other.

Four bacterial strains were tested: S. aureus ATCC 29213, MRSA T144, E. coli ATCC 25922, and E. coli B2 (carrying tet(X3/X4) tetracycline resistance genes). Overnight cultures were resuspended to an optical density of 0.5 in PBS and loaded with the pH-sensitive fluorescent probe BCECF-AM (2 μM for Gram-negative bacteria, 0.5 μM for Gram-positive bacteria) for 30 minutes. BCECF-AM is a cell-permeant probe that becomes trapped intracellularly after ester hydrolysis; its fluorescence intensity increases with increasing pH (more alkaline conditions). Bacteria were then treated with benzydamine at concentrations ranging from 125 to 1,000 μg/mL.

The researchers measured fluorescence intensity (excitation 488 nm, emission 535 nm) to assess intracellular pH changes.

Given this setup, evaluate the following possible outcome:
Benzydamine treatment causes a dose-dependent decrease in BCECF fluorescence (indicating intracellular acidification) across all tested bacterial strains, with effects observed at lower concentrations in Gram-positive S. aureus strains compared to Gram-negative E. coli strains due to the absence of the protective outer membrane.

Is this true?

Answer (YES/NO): NO